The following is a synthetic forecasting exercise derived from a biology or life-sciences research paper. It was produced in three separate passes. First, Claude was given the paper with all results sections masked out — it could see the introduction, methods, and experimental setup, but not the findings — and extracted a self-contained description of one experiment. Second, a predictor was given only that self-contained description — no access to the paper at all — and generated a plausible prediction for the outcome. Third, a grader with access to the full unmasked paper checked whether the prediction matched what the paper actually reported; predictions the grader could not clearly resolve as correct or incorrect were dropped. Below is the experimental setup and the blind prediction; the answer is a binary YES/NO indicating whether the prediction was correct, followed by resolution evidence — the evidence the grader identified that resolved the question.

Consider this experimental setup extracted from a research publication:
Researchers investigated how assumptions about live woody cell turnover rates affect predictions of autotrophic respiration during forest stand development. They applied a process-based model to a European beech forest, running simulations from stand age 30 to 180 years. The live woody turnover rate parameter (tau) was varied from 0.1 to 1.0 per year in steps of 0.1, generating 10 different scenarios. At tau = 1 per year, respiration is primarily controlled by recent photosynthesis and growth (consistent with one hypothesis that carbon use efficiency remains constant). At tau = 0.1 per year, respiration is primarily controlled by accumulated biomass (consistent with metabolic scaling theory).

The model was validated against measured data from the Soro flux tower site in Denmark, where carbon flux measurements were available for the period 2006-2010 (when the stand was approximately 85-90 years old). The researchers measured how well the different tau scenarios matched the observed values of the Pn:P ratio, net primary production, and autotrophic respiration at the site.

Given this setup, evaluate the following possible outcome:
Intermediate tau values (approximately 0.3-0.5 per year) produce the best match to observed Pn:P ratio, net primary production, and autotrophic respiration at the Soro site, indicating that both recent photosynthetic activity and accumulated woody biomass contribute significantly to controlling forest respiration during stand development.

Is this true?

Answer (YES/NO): NO